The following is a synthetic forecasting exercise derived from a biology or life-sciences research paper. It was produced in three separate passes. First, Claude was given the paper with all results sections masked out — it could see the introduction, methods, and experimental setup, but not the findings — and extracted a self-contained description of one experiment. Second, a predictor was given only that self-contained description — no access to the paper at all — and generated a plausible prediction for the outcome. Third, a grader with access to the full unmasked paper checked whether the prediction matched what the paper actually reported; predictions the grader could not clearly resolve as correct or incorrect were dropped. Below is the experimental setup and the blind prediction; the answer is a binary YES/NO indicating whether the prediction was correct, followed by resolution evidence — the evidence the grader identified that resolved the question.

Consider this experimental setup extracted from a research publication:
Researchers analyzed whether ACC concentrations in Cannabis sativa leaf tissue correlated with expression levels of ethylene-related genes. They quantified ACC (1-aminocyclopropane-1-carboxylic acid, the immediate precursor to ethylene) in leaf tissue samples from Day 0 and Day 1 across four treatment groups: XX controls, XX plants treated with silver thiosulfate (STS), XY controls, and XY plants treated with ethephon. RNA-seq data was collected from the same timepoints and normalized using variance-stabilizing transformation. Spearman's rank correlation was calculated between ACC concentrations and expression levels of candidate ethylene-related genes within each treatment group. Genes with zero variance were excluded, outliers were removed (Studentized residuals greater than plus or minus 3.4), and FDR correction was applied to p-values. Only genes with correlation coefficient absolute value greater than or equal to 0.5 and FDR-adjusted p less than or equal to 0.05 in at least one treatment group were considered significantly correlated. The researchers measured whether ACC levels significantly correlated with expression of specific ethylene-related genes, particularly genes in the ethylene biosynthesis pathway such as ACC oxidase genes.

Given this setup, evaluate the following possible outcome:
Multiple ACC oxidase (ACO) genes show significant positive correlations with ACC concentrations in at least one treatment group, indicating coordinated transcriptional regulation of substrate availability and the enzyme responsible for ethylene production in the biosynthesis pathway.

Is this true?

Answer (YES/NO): NO